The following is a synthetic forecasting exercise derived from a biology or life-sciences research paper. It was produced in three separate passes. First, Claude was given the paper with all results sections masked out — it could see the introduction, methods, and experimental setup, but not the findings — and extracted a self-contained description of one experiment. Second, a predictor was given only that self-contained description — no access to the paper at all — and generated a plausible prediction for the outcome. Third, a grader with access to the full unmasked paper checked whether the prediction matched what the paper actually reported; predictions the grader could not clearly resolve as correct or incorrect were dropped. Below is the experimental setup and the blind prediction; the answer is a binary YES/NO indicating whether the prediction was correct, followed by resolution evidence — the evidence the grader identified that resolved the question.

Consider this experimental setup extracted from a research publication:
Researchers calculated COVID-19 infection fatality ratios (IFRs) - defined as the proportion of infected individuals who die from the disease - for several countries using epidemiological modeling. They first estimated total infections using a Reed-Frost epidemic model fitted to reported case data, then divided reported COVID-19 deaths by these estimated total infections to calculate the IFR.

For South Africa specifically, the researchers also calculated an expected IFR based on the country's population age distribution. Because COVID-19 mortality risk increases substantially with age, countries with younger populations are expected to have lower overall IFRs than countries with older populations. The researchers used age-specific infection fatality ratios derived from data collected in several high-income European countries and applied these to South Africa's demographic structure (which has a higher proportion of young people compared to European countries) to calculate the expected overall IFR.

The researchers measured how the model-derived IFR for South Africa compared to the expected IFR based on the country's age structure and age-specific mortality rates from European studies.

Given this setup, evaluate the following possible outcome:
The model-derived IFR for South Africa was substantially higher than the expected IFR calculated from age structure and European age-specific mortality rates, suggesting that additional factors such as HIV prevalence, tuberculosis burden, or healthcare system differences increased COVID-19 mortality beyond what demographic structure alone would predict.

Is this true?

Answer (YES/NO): NO